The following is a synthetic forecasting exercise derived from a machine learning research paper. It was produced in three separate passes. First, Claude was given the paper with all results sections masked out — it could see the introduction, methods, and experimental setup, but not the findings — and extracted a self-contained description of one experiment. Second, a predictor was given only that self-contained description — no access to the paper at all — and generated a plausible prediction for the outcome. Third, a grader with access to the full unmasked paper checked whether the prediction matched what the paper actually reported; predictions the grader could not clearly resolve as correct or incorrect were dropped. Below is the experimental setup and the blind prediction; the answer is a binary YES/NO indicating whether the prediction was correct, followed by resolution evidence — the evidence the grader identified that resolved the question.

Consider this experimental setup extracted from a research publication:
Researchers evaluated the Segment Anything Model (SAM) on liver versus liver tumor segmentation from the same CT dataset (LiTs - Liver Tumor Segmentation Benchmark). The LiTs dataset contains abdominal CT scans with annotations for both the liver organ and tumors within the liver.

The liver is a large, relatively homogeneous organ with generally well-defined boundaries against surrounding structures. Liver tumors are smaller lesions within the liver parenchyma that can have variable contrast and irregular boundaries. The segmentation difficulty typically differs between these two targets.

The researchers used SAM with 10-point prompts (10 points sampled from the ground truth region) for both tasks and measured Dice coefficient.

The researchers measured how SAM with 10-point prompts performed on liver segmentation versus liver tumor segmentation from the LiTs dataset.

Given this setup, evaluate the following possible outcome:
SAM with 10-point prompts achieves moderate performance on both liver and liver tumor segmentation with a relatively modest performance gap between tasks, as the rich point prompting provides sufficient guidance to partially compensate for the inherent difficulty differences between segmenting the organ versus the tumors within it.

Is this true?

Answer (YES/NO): NO